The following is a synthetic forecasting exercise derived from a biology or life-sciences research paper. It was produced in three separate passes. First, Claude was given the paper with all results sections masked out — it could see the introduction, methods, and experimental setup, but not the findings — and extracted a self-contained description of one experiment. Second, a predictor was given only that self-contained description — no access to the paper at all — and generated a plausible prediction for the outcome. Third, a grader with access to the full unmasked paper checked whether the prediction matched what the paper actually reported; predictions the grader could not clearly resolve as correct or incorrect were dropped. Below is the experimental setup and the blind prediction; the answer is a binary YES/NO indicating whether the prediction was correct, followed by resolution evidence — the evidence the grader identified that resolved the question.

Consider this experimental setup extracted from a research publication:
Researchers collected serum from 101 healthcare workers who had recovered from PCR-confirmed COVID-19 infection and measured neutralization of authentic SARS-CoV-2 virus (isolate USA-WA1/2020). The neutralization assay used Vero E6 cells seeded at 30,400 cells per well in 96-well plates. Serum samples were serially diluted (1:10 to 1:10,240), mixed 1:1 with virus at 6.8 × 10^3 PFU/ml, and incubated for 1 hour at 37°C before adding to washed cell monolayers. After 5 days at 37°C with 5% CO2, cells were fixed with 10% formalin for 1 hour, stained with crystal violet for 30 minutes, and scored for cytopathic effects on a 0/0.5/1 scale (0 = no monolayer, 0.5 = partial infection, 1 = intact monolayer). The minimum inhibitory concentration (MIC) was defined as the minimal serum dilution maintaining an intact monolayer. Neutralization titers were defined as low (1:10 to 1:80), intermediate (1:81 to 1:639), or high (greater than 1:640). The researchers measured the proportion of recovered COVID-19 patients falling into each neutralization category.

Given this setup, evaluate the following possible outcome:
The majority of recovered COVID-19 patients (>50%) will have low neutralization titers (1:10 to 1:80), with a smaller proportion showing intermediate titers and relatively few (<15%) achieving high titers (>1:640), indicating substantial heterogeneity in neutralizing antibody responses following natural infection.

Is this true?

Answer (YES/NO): YES